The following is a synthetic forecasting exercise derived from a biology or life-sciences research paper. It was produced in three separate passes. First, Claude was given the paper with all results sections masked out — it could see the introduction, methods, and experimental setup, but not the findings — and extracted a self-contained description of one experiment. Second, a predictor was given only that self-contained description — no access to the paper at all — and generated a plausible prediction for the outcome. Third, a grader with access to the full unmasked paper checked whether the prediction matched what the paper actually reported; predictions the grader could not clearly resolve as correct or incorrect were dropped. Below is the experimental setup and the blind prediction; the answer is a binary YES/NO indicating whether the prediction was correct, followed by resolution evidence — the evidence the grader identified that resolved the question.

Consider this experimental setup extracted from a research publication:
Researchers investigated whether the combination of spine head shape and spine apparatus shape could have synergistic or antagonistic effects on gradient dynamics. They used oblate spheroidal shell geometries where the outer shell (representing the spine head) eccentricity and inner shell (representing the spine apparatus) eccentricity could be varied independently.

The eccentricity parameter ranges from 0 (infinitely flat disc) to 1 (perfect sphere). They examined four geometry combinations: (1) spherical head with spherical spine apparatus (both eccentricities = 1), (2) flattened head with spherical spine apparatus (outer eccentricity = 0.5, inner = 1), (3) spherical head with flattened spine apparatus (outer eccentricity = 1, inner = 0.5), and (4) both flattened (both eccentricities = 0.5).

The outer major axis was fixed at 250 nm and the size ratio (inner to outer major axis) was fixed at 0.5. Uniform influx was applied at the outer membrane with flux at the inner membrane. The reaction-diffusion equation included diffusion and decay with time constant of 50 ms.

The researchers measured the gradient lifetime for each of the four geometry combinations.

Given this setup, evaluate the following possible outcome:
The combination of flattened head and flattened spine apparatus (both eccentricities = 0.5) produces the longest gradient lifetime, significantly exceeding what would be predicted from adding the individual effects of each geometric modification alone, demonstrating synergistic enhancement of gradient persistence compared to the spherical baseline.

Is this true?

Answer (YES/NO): NO